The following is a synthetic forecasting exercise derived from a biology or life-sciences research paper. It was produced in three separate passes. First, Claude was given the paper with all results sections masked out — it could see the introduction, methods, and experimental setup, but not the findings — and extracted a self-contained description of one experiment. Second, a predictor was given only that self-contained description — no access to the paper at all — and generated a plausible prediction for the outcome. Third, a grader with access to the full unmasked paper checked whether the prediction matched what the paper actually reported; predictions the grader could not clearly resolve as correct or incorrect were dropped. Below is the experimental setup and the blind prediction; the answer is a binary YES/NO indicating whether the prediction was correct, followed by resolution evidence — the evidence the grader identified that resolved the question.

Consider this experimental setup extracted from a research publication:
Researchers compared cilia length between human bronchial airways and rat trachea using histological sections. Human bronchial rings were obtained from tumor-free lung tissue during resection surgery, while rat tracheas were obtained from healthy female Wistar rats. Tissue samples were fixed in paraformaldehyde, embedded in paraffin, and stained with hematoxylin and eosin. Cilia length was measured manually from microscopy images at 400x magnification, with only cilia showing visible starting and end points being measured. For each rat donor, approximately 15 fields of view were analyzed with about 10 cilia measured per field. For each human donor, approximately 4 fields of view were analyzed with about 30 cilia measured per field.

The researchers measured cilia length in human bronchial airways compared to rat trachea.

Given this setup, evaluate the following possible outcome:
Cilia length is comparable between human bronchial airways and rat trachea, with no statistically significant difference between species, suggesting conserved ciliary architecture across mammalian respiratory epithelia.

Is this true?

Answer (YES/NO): NO